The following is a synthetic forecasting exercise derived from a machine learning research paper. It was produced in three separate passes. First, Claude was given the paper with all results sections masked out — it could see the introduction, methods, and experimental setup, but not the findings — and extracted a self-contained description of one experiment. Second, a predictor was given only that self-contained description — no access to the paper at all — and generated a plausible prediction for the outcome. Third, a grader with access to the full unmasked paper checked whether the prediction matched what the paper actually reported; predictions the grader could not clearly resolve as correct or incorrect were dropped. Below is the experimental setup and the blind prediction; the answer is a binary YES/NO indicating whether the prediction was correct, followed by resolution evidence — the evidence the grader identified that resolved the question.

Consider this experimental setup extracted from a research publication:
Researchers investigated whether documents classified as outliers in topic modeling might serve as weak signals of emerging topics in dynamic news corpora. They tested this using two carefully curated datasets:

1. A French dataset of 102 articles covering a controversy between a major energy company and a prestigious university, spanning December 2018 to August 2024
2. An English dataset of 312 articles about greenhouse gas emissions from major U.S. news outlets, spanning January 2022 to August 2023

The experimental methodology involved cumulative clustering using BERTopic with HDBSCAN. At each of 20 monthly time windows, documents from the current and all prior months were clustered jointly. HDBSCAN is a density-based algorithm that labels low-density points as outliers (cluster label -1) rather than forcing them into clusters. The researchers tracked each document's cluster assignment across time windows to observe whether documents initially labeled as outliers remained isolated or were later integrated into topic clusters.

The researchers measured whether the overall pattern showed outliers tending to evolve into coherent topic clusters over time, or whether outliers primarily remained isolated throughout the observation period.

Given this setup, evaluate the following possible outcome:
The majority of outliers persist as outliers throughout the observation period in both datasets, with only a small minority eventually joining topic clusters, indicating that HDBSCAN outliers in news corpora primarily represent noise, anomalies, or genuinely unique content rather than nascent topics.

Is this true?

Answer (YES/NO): NO